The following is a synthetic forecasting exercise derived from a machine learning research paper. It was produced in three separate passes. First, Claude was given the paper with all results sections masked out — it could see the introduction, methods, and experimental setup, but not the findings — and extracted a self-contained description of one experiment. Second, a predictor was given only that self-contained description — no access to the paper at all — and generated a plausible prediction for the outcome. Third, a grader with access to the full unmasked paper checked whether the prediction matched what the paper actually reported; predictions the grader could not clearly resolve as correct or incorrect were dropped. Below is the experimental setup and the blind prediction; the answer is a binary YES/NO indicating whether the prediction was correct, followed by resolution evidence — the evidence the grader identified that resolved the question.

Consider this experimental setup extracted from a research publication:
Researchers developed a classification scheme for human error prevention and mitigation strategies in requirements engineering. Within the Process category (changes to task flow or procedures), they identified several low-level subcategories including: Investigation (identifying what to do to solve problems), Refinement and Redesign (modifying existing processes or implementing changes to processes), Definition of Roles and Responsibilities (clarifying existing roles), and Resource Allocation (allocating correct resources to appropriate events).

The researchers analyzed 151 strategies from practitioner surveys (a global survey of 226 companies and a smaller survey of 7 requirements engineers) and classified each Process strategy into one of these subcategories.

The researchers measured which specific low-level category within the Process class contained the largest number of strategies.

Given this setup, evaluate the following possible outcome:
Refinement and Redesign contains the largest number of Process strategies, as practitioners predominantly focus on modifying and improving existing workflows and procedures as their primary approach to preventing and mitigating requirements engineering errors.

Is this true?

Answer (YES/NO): YES